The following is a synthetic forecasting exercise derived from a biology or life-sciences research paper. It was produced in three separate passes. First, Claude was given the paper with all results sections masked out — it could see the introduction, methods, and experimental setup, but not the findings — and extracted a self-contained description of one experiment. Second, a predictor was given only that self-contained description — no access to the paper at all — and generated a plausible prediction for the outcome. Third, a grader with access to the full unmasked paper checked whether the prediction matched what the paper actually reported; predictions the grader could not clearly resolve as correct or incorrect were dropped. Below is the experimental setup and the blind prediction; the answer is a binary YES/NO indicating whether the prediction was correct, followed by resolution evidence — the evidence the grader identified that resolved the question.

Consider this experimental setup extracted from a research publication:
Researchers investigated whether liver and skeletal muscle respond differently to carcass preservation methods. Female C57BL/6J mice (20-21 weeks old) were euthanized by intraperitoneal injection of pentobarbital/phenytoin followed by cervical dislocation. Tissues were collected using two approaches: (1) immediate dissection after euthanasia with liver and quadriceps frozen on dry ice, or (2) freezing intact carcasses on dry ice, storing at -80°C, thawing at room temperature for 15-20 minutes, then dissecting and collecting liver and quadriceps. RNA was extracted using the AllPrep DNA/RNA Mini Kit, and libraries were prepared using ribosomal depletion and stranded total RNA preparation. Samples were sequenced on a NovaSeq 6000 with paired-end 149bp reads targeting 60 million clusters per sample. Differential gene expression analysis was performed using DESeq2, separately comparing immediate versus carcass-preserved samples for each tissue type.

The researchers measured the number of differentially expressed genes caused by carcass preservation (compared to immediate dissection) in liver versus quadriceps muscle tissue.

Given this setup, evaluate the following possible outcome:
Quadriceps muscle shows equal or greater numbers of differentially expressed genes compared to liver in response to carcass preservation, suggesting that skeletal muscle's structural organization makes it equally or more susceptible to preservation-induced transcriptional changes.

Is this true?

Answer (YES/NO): NO